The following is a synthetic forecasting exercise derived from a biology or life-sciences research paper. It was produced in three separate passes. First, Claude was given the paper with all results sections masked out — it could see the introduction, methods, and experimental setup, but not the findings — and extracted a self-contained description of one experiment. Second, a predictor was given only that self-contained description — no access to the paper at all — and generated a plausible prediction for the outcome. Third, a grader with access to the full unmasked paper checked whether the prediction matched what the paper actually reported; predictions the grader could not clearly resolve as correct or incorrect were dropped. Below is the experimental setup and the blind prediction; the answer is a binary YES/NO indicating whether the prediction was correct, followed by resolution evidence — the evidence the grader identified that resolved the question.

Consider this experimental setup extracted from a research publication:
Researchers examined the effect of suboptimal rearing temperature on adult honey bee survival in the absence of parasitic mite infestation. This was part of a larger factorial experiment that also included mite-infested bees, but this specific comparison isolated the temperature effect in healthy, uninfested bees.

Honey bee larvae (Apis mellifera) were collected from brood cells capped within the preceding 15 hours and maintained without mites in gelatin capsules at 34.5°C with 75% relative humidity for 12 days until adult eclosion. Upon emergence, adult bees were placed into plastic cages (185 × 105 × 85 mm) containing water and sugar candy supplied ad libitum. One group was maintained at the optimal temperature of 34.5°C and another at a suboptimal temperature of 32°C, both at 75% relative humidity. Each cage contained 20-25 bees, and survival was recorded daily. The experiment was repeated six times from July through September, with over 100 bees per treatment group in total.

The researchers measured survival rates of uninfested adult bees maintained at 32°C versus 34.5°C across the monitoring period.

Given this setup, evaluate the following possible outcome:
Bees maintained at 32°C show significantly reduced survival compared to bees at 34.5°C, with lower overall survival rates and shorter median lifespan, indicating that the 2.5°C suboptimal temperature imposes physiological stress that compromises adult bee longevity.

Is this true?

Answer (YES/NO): YES